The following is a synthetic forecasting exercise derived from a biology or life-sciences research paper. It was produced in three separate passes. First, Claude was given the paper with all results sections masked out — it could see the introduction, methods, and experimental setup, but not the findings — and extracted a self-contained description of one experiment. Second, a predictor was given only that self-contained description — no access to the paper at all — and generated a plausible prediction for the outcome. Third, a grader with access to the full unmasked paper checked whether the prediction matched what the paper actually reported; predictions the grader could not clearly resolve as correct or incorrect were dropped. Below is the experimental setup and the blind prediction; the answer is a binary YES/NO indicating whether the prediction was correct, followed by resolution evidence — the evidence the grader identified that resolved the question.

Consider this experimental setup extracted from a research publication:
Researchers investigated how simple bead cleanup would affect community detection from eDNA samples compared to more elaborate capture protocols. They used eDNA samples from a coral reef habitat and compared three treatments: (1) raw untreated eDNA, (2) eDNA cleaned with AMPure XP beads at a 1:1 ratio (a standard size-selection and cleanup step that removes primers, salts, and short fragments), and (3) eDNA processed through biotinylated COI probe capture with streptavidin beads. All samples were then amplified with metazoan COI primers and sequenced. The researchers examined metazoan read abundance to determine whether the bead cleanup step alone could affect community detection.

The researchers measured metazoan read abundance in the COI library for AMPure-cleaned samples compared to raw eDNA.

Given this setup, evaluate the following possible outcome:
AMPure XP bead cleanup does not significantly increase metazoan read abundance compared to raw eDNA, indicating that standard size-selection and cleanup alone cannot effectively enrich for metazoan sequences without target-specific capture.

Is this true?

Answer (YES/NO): YES